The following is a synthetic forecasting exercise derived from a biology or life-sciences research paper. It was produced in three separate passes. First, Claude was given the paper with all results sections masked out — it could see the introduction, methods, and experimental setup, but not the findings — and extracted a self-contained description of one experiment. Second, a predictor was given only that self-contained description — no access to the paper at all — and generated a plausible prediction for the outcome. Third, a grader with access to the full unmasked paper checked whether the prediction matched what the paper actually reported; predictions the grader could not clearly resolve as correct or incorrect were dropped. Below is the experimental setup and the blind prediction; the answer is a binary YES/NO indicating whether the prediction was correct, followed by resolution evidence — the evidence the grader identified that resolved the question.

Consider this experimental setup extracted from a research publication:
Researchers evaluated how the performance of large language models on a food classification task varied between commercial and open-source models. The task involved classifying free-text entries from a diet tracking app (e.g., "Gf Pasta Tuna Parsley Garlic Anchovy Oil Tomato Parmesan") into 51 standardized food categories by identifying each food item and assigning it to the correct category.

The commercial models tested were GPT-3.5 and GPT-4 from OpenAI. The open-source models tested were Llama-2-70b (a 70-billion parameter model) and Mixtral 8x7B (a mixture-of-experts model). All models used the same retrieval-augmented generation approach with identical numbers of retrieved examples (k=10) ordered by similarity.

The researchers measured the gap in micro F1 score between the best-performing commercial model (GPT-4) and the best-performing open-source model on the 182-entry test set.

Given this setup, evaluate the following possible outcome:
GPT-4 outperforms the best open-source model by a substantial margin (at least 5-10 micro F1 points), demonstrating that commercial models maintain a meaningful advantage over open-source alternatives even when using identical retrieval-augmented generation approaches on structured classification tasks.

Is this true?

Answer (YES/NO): NO